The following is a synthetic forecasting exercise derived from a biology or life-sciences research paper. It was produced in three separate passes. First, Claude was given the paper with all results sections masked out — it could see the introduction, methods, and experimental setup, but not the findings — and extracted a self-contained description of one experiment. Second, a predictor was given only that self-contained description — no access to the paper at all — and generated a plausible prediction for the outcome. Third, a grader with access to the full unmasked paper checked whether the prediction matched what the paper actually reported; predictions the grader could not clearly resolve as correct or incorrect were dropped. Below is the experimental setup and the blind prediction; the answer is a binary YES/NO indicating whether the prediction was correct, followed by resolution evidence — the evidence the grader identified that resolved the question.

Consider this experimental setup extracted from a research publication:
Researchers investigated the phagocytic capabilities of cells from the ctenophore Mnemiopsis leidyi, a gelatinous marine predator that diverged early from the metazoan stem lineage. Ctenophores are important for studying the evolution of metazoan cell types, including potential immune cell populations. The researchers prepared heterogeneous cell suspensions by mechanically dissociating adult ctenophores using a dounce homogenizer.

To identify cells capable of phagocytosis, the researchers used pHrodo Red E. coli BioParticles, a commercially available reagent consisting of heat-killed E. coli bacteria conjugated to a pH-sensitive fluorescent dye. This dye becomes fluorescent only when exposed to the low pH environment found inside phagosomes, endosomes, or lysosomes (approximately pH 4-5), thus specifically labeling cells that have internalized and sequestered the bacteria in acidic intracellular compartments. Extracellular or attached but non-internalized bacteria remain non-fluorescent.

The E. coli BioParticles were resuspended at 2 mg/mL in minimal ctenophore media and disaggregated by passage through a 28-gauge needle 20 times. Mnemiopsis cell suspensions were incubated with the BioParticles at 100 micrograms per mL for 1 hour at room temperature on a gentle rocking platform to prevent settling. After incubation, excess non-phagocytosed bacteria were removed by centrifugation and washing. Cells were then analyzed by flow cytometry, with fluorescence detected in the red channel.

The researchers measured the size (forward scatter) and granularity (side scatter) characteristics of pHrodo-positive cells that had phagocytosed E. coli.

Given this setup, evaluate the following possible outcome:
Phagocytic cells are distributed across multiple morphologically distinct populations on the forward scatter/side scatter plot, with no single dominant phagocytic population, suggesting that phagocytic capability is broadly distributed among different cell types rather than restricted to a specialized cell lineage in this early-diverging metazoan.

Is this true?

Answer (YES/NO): YES